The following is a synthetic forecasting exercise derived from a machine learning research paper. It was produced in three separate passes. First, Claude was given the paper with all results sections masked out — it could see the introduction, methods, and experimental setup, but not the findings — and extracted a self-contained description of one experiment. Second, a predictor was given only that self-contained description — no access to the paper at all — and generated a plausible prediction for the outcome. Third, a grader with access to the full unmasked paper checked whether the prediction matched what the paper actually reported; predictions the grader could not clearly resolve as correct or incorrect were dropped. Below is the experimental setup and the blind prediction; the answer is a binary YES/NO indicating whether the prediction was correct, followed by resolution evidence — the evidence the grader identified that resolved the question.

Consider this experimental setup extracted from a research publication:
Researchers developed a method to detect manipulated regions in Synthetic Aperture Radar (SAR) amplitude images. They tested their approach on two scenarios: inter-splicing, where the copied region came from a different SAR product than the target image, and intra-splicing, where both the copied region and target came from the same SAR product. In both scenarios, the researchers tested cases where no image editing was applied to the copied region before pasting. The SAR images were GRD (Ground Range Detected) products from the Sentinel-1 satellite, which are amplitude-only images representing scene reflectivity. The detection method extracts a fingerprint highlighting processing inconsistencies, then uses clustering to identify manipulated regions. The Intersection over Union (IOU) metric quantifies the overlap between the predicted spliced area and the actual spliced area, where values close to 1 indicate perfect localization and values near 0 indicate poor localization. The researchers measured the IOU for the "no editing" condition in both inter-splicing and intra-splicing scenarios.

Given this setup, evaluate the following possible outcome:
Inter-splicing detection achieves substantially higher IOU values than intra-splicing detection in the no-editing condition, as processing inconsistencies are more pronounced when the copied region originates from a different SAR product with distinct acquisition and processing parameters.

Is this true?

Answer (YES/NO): YES